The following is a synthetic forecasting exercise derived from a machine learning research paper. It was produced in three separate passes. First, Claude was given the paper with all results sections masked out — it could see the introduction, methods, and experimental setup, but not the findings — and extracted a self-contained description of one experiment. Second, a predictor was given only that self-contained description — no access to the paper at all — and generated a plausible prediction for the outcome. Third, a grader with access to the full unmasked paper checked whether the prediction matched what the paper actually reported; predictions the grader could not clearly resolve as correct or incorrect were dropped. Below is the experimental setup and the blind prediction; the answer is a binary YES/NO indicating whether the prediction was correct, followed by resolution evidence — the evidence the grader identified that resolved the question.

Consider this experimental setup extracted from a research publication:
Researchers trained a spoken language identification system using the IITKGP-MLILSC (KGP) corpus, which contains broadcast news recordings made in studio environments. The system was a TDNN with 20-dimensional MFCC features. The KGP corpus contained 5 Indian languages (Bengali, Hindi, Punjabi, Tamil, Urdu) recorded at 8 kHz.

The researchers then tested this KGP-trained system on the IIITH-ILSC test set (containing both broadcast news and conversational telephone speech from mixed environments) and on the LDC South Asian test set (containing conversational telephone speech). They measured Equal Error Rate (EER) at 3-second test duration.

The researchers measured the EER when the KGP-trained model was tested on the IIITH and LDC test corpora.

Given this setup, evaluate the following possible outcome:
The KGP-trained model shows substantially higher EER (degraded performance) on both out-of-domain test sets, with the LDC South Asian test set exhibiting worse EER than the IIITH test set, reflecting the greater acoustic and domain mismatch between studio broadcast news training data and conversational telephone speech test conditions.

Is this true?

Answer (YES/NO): NO